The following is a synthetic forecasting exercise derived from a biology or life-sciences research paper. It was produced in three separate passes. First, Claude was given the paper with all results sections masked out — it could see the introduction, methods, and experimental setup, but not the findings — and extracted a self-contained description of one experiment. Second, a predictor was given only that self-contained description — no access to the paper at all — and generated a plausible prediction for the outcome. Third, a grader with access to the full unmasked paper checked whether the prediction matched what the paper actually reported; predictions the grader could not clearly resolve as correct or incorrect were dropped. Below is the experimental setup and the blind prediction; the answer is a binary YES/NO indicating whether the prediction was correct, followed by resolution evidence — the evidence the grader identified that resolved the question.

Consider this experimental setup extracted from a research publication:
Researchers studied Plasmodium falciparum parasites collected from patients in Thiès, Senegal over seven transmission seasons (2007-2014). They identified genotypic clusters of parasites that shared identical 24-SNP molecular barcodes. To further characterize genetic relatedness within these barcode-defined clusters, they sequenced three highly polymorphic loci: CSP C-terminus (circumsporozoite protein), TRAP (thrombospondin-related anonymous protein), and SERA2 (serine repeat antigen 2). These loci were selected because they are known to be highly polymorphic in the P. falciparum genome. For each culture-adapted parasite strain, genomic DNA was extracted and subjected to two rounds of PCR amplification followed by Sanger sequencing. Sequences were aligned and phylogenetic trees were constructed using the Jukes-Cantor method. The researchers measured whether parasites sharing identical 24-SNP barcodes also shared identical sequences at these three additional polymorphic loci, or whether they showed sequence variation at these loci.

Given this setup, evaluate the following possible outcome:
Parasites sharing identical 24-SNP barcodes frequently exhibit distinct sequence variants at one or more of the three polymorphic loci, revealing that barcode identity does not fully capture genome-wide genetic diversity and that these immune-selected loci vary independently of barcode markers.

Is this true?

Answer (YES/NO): NO